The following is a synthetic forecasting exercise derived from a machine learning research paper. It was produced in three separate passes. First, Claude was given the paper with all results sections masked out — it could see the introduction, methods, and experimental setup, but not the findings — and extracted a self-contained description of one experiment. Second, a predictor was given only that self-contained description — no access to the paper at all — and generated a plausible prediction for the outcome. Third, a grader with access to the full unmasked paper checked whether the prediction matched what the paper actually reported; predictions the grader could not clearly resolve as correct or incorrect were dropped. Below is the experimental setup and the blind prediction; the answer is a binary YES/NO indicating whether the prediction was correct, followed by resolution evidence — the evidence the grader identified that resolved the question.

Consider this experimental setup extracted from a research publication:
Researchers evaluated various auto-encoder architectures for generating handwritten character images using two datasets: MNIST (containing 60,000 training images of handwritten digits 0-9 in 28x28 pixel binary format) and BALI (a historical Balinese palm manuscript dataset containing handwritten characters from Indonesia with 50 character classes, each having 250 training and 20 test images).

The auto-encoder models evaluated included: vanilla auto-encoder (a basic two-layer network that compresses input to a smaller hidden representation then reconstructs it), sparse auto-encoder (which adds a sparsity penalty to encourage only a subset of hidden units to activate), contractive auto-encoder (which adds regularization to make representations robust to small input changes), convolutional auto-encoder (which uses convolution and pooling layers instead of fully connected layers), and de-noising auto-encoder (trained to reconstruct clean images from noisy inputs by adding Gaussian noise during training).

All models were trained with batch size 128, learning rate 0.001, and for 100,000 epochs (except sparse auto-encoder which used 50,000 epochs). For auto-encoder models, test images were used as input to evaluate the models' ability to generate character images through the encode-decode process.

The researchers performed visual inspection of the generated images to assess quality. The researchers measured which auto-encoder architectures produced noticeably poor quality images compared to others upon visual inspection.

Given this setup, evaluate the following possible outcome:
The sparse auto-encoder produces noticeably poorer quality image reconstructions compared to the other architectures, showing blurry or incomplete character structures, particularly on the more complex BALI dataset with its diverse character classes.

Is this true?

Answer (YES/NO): NO